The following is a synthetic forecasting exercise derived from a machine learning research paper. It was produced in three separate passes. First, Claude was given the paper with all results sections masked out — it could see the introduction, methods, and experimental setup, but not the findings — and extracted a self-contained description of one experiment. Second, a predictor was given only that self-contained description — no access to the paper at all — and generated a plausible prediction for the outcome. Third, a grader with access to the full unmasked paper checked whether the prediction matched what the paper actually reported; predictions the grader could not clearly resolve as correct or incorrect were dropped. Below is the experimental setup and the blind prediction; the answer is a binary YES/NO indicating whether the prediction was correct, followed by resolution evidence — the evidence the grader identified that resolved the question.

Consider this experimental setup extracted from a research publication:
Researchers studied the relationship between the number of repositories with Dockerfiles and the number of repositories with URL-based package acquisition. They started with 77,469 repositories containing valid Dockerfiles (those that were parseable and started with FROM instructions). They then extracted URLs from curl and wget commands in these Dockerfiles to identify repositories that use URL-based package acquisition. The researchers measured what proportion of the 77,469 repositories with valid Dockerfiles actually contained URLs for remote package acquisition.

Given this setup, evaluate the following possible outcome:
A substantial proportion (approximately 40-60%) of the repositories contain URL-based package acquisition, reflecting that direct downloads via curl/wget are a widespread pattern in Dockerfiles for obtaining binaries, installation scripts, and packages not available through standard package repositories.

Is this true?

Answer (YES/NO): NO